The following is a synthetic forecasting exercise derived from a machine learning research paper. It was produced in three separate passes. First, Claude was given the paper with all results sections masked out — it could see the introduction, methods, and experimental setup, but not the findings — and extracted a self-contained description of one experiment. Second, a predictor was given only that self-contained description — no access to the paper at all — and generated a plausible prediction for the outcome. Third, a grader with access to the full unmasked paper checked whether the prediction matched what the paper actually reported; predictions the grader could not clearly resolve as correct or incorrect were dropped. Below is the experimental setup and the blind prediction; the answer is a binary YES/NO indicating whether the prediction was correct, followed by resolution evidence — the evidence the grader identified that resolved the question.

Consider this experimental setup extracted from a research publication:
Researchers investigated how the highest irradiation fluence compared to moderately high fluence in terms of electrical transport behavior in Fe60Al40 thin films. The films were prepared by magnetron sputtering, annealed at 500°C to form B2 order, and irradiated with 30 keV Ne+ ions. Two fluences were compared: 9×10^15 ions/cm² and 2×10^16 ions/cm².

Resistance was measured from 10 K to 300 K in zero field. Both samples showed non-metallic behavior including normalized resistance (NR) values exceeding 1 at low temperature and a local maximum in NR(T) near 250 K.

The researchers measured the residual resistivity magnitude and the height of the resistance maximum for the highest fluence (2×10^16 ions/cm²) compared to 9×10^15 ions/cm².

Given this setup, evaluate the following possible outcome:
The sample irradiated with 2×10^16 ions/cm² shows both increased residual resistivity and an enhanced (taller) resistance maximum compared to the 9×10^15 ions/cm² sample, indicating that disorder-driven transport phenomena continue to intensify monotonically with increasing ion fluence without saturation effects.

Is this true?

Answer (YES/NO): NO